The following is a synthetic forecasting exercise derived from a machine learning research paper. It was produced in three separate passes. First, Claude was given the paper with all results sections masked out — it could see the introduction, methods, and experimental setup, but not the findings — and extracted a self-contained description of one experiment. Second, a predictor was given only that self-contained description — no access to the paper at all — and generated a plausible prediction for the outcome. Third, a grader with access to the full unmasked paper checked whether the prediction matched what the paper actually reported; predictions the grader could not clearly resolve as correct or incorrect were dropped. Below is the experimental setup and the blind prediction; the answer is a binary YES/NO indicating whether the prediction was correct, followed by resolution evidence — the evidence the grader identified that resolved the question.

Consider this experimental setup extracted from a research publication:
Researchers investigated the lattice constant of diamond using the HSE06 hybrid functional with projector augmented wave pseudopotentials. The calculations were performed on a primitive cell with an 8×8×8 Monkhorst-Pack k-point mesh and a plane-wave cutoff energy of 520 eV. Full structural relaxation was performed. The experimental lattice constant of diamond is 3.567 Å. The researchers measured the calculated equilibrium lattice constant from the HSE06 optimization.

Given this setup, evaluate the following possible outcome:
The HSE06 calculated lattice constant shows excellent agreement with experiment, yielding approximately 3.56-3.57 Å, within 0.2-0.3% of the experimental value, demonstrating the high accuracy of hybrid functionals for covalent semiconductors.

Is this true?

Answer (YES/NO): NO